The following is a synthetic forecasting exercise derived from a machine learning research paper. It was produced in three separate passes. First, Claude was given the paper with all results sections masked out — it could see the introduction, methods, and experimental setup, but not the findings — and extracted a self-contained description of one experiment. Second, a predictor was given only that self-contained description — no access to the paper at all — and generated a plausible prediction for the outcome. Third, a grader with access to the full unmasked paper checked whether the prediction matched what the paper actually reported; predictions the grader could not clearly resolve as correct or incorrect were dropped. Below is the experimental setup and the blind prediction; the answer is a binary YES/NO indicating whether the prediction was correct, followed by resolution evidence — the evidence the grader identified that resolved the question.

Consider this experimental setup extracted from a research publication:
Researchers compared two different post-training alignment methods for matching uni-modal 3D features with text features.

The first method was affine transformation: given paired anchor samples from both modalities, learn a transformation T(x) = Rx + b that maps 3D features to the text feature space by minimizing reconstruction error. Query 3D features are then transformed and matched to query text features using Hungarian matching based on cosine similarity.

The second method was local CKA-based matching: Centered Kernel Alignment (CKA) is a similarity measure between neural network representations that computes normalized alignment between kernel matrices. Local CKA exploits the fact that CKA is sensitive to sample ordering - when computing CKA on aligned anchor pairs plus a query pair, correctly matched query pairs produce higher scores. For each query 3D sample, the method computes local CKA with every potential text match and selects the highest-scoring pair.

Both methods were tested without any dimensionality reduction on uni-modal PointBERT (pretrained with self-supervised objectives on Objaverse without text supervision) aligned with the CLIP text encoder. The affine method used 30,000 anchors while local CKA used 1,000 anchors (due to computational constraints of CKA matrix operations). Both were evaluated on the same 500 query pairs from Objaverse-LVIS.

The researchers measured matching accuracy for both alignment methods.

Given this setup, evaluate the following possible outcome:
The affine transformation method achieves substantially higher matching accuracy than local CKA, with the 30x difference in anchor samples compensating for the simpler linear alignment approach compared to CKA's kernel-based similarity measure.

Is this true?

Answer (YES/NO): YES